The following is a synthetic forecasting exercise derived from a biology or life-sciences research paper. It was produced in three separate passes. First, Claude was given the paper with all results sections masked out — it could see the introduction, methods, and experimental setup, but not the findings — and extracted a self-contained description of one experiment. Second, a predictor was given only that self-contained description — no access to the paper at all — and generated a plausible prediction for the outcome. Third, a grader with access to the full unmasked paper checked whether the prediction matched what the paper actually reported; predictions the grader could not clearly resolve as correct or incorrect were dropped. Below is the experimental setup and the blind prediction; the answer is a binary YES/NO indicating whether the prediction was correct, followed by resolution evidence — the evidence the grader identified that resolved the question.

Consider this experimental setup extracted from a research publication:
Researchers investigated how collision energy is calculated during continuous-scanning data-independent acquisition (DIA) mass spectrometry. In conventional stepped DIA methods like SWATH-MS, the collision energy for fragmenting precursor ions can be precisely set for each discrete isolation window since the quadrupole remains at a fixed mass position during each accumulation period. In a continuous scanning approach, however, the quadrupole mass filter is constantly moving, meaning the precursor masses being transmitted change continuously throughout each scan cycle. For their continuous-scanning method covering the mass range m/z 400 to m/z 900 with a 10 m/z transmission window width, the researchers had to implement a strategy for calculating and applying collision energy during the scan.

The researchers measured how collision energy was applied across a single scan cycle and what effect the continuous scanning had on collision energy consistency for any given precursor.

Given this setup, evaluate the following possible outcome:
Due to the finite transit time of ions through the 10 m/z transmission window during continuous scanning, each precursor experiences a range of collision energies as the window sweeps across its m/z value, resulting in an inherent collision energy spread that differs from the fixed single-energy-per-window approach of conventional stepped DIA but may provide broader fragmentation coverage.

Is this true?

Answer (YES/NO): YES